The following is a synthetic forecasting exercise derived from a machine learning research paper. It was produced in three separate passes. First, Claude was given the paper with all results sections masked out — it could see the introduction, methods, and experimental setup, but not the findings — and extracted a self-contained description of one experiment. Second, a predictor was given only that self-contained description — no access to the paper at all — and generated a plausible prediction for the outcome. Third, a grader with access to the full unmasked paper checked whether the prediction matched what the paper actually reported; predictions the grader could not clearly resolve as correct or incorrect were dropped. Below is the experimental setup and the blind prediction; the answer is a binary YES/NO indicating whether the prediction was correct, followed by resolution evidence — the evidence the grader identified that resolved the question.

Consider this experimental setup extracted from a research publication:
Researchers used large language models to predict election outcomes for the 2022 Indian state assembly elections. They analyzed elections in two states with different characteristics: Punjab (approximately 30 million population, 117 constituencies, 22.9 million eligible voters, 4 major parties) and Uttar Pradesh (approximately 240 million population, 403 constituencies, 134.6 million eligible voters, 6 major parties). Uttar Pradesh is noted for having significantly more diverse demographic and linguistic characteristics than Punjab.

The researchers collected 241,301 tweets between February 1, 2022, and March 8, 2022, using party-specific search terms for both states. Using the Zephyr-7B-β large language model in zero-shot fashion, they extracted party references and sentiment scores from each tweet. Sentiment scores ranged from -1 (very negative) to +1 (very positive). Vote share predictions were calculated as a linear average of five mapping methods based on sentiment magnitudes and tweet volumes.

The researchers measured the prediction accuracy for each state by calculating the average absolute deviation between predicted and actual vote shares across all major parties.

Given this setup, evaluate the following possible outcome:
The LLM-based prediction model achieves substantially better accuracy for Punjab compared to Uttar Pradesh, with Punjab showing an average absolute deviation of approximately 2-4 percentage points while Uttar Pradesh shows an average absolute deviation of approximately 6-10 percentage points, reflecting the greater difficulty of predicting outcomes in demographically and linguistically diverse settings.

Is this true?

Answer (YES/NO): NO